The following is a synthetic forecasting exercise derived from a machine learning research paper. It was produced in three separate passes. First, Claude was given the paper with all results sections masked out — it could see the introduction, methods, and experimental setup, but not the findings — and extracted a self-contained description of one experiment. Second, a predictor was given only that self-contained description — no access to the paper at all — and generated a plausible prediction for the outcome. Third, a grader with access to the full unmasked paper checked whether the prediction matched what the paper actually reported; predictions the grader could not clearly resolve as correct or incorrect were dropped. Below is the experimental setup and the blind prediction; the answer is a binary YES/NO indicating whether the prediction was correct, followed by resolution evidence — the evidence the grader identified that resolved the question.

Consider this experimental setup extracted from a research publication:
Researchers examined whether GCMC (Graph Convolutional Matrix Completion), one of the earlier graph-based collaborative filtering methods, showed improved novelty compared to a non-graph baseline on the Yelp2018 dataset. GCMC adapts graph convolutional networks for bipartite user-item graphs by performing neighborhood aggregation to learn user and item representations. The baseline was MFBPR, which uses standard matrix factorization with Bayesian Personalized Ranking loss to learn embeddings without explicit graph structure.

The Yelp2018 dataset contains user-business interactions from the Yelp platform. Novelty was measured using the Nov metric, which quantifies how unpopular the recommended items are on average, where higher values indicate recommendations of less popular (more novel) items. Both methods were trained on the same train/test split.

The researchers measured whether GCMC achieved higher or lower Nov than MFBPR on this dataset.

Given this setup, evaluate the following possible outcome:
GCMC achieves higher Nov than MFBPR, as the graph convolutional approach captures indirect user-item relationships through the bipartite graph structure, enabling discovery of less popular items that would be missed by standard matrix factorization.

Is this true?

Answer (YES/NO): YES